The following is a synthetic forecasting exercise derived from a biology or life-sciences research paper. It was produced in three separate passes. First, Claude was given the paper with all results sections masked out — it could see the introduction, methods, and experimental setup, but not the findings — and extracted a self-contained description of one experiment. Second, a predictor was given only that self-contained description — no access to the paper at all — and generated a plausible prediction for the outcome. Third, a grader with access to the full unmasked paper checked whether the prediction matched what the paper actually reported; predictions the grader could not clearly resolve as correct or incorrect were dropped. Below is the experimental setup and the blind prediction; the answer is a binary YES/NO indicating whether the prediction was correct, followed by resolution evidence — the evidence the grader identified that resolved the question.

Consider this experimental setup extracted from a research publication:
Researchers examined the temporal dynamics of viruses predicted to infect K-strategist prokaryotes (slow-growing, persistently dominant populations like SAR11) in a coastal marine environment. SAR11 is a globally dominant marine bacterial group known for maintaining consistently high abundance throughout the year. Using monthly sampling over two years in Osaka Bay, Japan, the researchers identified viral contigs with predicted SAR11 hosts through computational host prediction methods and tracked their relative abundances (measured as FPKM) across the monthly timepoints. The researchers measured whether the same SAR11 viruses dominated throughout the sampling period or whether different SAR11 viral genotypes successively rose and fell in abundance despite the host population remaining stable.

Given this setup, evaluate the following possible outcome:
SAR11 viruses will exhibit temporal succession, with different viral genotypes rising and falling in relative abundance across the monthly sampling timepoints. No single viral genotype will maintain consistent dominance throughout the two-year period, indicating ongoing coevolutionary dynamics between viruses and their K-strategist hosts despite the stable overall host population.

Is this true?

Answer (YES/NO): YES